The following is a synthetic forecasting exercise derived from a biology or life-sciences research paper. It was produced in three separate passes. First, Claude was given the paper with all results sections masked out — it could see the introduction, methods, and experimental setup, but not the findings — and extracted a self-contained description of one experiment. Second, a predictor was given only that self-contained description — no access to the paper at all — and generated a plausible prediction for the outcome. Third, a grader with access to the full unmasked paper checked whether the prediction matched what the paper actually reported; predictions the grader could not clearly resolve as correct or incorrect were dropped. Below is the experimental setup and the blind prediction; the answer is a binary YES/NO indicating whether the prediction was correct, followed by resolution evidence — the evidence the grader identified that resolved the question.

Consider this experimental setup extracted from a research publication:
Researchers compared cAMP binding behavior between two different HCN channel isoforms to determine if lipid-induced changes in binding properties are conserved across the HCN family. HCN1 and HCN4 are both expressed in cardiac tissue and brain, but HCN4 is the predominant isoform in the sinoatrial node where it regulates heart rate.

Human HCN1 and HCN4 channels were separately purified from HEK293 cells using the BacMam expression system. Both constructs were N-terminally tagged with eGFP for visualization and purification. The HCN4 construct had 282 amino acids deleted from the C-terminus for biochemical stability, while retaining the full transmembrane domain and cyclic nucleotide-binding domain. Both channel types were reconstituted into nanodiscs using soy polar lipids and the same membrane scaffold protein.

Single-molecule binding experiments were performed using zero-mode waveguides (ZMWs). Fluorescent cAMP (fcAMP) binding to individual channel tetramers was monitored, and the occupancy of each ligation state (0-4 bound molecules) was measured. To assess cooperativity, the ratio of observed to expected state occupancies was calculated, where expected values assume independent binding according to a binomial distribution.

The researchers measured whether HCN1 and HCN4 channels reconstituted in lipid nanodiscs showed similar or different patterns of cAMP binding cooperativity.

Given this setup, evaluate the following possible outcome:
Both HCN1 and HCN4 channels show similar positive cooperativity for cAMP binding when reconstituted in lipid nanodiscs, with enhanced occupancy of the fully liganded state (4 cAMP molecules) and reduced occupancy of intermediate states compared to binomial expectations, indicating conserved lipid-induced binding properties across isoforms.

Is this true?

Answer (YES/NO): YES